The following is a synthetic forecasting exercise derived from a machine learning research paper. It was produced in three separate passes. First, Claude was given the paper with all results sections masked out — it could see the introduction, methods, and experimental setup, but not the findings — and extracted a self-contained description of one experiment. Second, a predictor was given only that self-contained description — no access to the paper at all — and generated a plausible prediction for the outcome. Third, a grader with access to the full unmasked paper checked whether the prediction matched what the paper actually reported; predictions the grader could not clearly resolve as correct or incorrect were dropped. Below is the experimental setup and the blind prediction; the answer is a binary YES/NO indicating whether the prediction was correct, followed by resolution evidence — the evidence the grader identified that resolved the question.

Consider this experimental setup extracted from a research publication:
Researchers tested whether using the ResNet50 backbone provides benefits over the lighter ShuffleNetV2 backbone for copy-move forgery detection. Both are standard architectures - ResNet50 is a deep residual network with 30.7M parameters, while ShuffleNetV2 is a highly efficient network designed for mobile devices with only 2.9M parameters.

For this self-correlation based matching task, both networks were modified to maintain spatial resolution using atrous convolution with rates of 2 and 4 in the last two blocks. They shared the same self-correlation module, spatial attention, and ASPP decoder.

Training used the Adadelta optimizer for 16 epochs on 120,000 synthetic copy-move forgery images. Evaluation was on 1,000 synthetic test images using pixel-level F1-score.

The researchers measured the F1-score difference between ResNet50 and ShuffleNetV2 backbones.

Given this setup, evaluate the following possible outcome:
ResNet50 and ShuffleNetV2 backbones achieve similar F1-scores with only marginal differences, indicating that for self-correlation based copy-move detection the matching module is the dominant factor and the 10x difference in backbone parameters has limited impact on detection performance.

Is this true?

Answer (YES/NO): NO